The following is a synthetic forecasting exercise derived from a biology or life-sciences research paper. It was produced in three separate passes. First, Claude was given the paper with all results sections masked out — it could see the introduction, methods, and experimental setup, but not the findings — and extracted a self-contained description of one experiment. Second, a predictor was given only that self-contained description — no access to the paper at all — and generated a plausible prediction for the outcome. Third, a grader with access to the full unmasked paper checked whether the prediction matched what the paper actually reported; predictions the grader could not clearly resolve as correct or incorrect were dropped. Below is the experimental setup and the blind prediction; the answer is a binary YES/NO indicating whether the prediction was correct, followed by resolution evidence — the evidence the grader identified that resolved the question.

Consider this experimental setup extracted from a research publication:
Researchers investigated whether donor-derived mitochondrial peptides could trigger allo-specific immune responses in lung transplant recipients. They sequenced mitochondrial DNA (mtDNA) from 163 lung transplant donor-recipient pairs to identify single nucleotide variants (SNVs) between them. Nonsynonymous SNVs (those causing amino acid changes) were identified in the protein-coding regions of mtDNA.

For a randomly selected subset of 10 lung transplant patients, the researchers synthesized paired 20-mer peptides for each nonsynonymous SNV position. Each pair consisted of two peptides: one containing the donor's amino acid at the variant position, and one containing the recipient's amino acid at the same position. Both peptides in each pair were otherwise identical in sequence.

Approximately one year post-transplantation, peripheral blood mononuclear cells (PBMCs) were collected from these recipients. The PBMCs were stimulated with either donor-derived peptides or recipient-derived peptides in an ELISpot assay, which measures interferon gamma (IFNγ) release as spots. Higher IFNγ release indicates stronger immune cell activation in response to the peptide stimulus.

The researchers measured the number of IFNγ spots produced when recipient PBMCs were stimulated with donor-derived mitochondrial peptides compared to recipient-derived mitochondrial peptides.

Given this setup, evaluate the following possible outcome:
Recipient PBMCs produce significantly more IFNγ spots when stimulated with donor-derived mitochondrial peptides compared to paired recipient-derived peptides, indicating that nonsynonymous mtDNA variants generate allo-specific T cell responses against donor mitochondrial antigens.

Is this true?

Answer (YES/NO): YES